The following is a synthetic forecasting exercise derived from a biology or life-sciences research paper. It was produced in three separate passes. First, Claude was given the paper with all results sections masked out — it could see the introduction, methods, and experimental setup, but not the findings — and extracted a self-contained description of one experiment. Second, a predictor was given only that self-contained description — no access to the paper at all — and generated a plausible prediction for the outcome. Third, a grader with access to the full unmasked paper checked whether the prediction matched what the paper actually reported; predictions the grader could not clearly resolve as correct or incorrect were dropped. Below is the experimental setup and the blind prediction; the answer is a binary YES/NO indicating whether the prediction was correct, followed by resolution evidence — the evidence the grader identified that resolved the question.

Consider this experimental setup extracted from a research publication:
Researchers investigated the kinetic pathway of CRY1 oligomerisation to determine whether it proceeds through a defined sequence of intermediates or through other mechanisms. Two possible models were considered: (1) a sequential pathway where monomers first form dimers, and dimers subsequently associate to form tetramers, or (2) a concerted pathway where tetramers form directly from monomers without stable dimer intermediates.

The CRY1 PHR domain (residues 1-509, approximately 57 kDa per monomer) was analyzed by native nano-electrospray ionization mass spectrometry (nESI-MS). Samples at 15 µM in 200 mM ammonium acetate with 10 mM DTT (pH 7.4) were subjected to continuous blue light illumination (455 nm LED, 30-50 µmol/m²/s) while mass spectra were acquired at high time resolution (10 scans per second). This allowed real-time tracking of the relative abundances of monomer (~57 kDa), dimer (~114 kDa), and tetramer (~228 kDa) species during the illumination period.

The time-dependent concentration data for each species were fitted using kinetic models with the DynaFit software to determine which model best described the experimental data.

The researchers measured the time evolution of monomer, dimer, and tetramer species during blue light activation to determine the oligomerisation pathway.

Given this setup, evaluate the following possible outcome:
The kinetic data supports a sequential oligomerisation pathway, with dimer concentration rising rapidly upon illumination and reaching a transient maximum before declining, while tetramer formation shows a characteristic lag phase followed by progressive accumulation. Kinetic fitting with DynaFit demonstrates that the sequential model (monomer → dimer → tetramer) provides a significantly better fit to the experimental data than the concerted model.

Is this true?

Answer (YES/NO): YES